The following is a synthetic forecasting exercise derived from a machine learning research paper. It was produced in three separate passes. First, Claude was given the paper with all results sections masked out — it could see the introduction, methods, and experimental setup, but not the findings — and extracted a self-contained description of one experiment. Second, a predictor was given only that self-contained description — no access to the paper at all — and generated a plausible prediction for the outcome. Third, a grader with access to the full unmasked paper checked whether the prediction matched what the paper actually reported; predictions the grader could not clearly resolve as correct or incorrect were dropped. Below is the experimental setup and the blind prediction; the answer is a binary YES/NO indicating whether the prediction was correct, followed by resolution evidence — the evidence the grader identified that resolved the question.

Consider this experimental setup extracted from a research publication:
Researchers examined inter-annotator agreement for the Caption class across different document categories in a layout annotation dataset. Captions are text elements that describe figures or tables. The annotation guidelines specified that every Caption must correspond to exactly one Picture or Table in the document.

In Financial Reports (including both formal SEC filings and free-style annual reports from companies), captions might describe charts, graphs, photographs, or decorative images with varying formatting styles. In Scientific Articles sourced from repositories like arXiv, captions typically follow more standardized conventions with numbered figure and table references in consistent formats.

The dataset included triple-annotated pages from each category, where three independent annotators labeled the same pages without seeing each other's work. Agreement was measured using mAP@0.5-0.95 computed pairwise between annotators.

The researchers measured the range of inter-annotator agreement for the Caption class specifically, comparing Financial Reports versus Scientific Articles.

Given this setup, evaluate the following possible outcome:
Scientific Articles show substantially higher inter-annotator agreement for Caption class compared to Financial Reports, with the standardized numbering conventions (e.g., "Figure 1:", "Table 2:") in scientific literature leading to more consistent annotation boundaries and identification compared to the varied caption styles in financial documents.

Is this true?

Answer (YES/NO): YES